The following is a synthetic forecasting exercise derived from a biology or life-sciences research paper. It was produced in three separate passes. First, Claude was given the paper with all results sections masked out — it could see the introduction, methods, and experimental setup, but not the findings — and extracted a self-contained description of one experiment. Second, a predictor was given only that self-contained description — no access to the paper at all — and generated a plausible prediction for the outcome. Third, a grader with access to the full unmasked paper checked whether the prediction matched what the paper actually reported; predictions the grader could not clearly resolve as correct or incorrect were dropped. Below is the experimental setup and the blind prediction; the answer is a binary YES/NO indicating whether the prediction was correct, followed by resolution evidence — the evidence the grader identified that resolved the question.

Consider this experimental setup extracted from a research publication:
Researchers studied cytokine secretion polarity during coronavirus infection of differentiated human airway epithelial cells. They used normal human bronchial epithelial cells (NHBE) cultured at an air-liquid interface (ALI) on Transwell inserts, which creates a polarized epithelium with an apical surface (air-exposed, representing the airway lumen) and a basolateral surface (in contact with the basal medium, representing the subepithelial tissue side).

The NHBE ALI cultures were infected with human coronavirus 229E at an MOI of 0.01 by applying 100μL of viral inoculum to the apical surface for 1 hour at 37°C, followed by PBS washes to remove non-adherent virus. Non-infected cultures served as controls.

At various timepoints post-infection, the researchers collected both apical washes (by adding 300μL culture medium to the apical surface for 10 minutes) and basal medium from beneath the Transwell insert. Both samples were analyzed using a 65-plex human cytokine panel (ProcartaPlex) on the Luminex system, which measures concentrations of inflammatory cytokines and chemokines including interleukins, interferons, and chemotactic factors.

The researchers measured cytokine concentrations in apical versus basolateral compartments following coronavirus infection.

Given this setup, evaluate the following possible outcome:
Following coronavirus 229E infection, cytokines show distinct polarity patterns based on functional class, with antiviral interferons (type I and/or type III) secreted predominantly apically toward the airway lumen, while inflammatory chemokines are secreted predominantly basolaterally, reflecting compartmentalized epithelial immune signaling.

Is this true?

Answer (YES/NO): NO